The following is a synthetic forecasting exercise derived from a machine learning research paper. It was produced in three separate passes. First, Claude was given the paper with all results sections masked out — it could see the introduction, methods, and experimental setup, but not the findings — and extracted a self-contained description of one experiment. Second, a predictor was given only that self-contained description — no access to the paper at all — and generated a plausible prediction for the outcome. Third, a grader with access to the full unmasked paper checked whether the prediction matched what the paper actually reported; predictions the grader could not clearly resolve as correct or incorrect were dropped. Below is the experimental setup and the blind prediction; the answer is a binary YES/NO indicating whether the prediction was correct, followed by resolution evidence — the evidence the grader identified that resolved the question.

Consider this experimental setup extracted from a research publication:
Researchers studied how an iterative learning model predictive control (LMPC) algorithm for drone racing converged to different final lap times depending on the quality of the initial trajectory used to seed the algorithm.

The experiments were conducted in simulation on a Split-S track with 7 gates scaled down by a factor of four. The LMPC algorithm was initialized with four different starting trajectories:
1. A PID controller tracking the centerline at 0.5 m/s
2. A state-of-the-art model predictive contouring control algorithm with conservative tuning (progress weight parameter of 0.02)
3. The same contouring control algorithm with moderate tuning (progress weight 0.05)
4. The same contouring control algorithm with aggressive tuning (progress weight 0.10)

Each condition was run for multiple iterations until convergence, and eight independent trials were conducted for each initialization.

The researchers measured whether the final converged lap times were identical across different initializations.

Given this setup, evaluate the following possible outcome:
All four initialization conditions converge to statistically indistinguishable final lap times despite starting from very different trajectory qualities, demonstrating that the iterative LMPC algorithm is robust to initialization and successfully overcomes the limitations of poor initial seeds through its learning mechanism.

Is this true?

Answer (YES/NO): NO